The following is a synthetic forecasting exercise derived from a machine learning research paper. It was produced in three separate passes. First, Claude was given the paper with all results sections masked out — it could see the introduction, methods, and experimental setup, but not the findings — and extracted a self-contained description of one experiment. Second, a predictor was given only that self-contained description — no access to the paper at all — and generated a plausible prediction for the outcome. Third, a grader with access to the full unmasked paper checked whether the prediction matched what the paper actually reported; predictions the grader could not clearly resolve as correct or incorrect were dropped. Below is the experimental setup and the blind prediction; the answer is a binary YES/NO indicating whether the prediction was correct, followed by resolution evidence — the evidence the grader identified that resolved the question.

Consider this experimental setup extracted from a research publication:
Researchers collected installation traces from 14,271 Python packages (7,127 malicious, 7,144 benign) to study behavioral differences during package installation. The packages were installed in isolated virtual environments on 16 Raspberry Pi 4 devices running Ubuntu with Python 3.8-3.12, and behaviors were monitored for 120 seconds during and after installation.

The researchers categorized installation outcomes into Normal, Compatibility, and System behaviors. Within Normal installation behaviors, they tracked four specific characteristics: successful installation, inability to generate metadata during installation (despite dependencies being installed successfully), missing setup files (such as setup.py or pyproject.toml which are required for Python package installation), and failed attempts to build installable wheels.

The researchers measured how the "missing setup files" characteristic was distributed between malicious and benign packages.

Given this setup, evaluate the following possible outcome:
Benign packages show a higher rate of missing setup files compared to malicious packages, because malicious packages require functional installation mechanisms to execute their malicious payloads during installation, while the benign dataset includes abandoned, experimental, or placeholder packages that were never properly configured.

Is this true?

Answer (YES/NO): NO